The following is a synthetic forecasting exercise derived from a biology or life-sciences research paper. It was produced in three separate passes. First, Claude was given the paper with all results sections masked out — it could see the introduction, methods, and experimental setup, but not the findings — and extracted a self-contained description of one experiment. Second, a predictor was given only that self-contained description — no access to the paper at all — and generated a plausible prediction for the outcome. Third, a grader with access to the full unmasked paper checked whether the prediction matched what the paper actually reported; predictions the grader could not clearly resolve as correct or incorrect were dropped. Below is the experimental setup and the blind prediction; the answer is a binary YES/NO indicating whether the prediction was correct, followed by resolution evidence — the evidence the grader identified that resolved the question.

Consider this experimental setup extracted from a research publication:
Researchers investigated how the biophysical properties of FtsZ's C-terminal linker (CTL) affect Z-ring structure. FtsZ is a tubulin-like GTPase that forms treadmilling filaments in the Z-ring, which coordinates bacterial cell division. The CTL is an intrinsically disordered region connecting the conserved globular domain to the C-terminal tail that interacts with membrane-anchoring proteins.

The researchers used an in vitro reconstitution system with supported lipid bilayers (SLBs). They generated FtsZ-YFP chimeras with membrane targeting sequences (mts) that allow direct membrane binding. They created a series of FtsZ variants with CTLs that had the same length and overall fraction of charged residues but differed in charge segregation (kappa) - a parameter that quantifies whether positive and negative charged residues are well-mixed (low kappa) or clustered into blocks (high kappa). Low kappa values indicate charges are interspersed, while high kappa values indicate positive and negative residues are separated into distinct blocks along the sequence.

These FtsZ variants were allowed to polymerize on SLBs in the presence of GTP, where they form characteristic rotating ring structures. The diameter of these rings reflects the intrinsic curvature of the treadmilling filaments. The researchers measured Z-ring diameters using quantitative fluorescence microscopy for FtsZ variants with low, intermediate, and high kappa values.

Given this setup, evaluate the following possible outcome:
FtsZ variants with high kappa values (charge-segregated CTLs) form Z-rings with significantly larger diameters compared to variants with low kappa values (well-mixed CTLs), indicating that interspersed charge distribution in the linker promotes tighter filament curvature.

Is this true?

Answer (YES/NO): NO